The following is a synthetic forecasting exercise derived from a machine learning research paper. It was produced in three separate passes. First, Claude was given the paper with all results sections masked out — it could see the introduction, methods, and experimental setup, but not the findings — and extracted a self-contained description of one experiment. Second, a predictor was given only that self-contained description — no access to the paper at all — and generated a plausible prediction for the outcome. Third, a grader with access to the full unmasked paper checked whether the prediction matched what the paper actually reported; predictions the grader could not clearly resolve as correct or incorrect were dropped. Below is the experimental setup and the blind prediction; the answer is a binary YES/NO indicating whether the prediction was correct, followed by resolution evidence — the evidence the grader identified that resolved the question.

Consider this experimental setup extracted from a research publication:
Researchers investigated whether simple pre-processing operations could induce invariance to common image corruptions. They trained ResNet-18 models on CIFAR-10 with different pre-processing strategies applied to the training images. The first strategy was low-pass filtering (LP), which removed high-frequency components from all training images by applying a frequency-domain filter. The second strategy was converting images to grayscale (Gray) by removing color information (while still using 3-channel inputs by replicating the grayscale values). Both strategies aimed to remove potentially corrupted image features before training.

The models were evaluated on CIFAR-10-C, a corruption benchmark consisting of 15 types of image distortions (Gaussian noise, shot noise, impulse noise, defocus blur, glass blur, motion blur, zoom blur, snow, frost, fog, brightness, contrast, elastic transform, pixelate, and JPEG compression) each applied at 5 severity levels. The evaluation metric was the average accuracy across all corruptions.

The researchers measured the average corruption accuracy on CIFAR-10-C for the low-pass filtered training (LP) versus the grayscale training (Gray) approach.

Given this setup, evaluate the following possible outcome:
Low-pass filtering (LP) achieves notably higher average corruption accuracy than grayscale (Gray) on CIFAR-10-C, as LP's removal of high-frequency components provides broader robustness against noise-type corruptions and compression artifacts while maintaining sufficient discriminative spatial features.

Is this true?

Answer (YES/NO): NO